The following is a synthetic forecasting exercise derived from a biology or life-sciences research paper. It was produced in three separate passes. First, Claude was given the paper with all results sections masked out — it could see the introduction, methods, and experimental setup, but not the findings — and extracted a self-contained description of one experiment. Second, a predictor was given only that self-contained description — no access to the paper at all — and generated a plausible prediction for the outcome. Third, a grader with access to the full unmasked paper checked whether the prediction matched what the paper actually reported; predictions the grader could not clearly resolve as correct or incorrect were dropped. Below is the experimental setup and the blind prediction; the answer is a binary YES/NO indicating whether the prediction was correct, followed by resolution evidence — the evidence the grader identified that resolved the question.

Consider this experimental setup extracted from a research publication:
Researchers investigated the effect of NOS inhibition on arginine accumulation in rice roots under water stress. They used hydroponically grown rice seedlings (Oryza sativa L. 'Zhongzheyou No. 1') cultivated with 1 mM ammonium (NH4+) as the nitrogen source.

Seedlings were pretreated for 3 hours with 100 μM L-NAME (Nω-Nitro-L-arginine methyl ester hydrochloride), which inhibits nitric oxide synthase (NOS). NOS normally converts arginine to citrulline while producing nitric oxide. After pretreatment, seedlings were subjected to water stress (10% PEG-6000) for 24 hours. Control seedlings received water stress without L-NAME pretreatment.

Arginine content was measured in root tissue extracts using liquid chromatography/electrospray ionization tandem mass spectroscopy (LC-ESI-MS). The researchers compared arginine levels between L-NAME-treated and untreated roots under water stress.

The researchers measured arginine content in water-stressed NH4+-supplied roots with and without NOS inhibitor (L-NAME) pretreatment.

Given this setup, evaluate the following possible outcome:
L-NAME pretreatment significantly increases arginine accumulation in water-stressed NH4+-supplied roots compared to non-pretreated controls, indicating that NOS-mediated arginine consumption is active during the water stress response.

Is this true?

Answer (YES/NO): YES